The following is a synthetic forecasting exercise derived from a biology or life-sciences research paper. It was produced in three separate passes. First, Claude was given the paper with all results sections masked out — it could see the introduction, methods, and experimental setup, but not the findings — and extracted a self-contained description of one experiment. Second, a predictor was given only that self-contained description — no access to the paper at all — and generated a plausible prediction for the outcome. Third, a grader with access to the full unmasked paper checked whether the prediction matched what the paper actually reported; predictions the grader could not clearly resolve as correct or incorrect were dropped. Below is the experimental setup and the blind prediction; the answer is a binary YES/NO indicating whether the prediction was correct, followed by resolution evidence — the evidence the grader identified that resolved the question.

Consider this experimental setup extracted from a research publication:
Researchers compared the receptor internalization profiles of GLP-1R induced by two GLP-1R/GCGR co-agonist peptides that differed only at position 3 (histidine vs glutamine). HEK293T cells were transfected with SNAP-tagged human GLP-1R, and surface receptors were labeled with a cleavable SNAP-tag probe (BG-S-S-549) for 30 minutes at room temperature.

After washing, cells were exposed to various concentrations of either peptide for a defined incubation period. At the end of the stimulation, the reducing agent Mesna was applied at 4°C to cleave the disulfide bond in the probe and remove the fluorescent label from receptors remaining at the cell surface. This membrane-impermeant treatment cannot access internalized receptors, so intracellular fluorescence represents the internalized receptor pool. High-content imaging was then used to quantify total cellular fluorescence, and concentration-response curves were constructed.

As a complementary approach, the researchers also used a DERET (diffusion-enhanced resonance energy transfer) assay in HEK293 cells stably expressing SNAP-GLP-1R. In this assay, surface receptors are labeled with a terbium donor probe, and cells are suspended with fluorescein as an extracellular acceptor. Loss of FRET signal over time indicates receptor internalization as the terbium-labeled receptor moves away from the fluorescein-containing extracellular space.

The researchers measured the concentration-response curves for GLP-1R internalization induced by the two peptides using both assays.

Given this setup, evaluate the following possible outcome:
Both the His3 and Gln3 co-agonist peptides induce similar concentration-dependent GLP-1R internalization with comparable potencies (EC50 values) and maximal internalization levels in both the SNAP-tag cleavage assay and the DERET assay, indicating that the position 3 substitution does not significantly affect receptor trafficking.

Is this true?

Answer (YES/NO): NO